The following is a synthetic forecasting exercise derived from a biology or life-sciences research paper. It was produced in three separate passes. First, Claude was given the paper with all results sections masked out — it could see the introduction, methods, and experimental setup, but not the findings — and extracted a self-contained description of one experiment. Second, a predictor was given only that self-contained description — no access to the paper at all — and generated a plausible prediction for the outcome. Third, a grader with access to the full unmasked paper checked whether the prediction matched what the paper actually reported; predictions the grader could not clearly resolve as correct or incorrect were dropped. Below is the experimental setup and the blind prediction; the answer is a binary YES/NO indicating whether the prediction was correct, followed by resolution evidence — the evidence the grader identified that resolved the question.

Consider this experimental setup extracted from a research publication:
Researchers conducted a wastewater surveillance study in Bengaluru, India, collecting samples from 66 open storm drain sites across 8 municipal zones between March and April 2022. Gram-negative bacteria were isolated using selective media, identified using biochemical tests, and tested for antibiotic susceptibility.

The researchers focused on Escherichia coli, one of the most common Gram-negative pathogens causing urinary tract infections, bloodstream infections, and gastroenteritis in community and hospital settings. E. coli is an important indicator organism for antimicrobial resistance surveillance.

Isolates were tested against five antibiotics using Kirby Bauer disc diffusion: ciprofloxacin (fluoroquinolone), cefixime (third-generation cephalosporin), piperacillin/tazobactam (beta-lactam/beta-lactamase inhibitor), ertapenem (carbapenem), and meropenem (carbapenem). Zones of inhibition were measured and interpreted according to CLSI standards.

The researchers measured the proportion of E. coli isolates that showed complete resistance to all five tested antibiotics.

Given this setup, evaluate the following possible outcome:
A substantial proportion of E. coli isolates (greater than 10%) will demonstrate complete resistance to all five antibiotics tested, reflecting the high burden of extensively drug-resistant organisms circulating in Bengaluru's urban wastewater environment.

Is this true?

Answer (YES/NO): YES